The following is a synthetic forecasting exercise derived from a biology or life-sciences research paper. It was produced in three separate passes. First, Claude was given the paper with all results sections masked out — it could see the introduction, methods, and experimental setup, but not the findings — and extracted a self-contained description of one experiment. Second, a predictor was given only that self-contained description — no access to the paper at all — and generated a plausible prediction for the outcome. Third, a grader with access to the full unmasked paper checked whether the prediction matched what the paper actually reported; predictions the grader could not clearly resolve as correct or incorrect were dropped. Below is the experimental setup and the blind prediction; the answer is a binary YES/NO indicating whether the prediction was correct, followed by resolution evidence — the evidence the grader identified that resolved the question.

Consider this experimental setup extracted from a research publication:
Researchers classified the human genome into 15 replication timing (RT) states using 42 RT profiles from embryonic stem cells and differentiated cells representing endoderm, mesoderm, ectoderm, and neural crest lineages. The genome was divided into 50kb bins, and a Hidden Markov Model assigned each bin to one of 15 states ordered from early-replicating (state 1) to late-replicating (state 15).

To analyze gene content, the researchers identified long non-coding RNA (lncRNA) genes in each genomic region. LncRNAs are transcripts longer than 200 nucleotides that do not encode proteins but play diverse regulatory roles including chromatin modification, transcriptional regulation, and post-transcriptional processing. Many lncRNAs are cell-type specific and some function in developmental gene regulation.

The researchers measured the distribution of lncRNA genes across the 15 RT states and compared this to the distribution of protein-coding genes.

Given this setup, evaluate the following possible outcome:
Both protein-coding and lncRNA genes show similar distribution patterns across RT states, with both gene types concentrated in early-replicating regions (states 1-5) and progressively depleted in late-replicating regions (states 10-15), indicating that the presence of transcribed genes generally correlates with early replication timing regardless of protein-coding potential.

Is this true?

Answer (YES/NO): NO